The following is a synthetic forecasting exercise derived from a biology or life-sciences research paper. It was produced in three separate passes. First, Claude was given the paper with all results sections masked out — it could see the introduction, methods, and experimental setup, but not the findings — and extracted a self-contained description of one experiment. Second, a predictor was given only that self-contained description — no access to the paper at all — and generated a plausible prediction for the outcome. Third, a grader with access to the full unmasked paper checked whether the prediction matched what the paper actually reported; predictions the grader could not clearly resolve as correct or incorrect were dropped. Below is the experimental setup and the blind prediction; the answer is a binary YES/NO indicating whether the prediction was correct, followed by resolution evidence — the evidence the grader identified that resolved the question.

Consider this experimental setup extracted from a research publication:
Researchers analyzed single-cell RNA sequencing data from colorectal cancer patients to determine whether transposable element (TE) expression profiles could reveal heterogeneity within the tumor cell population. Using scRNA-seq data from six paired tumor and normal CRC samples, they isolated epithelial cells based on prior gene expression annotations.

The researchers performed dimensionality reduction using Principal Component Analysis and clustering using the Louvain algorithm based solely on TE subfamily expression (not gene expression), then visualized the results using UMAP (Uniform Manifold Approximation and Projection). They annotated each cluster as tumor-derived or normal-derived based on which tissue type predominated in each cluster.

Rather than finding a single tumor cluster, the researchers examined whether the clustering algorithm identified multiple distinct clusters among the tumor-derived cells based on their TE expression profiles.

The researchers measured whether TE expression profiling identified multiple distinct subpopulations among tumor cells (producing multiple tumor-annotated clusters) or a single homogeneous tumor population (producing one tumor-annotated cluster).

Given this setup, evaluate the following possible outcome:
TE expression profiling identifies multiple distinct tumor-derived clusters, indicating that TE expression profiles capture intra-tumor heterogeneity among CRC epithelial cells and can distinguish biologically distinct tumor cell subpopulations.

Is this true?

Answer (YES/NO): YES